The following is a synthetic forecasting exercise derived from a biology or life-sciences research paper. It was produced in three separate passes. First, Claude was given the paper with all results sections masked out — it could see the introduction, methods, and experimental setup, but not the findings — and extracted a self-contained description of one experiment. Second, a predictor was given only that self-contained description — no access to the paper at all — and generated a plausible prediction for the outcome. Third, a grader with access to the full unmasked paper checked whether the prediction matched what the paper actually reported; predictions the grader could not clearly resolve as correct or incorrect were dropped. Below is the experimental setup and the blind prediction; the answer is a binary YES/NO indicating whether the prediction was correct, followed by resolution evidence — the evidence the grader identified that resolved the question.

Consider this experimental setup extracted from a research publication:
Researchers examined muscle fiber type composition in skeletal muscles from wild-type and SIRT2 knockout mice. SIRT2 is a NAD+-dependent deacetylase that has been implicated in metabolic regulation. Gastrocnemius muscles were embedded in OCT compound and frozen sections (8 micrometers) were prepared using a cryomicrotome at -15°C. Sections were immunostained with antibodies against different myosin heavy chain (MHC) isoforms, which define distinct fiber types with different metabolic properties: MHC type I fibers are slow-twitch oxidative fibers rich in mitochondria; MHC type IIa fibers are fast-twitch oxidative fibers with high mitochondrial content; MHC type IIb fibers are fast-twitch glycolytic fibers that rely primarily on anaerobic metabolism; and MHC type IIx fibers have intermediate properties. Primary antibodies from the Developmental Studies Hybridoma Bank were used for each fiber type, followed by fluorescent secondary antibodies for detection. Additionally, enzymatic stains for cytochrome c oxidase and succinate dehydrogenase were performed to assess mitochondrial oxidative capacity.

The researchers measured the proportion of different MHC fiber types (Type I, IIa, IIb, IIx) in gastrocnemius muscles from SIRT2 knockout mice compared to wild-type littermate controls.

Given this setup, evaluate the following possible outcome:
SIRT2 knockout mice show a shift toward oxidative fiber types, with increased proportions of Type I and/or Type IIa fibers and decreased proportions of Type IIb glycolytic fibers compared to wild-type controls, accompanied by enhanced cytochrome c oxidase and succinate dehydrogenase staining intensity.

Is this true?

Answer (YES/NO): NO